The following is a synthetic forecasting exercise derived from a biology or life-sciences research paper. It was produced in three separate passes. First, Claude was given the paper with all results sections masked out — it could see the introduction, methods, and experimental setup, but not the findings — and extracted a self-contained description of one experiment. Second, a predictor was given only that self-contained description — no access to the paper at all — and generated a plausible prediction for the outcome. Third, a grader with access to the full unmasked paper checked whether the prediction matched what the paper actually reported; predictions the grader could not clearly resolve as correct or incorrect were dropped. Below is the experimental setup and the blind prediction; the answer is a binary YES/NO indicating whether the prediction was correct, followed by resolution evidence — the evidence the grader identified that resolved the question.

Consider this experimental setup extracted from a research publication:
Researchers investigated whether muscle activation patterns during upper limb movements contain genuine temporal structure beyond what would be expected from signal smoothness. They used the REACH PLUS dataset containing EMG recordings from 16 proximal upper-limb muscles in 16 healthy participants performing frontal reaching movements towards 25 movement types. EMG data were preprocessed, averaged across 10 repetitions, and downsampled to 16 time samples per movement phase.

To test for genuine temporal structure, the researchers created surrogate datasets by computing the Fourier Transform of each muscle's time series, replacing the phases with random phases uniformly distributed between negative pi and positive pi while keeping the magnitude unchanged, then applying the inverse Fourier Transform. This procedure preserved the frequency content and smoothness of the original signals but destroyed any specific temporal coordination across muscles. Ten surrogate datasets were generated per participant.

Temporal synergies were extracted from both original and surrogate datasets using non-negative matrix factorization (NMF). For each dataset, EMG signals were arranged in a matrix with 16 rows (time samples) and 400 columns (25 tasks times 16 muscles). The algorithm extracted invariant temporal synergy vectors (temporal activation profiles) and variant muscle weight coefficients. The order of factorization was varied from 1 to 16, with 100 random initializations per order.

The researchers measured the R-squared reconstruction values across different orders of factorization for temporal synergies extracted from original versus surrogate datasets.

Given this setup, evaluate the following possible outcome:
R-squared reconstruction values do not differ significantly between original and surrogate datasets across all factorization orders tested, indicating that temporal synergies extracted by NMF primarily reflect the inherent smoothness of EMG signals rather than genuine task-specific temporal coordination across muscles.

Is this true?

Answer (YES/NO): NO